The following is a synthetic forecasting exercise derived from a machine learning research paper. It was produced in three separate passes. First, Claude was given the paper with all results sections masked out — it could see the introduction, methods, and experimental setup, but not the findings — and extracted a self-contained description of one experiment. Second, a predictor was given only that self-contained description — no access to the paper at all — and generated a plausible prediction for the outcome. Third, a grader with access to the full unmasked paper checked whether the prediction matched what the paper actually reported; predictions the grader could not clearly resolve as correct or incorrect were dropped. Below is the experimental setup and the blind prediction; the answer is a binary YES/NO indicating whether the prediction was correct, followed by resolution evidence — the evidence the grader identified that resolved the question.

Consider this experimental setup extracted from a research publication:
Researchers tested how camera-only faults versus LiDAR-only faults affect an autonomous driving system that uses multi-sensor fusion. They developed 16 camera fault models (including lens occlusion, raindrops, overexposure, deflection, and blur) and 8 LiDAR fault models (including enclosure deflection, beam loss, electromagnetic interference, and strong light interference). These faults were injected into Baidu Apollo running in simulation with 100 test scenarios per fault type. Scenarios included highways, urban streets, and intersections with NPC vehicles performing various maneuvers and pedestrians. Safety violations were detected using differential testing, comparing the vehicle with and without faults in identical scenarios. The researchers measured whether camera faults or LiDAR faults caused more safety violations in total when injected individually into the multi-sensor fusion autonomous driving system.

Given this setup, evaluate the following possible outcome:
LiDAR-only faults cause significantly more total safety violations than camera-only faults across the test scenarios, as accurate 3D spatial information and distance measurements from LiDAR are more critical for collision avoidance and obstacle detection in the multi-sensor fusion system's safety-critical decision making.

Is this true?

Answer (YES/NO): YES